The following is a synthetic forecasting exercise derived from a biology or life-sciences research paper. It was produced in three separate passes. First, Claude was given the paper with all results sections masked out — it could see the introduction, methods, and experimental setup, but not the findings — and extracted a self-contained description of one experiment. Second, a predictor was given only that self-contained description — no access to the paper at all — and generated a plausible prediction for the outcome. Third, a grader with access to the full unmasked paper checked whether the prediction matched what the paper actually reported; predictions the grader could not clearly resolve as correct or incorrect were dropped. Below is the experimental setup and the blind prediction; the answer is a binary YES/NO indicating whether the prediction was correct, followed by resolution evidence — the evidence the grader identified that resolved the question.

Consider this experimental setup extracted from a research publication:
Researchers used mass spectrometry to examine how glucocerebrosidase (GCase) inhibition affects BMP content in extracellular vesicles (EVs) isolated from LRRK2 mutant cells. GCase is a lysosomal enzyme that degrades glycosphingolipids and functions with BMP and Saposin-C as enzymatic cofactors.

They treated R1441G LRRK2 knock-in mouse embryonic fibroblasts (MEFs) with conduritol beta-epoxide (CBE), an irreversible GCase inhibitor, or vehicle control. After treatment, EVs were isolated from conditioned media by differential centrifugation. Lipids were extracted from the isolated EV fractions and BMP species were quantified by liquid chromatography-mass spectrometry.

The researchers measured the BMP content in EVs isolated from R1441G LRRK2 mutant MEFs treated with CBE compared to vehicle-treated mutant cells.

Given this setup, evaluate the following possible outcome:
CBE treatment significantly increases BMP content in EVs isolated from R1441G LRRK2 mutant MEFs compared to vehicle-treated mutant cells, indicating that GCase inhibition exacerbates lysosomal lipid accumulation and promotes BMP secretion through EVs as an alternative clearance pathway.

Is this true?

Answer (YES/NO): NO